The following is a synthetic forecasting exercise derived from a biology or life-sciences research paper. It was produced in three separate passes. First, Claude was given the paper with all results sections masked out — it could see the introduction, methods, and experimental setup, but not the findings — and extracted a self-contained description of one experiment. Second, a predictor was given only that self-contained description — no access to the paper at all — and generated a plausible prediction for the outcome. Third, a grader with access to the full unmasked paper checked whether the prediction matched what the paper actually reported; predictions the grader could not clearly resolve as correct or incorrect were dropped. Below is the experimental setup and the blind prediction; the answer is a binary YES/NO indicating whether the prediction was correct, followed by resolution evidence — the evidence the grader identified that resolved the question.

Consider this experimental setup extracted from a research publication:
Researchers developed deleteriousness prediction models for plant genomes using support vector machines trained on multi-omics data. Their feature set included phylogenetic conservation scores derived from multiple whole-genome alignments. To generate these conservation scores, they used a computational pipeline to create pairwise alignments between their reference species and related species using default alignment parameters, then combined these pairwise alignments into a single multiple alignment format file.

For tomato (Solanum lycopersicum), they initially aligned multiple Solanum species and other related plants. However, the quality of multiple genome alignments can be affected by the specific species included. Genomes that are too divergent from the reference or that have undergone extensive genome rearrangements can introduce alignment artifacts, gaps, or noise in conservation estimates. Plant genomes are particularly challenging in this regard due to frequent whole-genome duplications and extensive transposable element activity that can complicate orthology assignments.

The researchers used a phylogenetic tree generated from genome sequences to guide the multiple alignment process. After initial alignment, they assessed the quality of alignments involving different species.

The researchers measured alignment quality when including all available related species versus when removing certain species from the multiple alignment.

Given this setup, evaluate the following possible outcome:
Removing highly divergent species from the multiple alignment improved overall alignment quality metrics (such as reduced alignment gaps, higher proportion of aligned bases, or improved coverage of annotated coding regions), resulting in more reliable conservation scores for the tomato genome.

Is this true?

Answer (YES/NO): NO